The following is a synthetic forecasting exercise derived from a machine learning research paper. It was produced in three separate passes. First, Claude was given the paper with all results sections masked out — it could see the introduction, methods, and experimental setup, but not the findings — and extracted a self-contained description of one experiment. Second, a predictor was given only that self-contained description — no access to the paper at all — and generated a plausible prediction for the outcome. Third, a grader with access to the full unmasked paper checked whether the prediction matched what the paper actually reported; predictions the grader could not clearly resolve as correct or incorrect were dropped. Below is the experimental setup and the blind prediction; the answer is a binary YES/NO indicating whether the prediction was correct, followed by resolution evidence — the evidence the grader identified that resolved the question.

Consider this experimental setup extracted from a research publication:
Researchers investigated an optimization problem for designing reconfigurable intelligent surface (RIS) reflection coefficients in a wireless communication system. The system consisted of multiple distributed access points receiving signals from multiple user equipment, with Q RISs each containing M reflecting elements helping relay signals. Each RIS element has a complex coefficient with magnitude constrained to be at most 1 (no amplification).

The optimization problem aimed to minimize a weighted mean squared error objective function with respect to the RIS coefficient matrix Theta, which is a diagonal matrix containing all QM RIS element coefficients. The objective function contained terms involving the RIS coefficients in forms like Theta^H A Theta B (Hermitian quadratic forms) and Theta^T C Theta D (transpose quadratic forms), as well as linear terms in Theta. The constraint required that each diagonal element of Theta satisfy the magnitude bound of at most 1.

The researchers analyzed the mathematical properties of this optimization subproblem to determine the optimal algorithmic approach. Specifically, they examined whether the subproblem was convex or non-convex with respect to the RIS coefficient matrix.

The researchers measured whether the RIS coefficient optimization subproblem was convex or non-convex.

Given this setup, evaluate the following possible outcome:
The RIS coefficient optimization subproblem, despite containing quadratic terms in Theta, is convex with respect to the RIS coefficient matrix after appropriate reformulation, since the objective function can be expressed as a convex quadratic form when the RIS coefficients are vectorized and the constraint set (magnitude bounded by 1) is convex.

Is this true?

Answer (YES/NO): YES